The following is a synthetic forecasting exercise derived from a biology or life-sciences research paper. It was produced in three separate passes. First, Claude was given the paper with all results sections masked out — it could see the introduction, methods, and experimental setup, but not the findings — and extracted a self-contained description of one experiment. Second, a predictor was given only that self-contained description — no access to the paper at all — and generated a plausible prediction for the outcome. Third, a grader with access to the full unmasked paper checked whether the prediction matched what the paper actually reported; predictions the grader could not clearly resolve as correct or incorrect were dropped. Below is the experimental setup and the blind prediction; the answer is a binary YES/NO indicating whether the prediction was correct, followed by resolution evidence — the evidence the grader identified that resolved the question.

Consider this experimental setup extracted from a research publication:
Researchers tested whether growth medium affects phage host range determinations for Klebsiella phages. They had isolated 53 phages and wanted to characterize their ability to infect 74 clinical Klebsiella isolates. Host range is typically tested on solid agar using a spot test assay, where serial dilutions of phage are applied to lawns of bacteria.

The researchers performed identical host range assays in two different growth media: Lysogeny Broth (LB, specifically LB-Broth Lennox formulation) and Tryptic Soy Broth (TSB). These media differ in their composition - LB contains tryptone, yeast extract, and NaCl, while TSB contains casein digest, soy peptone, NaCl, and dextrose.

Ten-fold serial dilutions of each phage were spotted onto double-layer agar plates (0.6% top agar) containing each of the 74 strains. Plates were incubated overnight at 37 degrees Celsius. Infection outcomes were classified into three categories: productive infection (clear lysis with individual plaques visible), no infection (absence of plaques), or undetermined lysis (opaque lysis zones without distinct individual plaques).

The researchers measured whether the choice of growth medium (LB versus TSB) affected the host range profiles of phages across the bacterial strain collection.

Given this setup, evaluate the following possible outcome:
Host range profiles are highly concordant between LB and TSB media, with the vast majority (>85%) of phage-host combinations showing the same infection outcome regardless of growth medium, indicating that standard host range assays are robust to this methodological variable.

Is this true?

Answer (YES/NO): NO